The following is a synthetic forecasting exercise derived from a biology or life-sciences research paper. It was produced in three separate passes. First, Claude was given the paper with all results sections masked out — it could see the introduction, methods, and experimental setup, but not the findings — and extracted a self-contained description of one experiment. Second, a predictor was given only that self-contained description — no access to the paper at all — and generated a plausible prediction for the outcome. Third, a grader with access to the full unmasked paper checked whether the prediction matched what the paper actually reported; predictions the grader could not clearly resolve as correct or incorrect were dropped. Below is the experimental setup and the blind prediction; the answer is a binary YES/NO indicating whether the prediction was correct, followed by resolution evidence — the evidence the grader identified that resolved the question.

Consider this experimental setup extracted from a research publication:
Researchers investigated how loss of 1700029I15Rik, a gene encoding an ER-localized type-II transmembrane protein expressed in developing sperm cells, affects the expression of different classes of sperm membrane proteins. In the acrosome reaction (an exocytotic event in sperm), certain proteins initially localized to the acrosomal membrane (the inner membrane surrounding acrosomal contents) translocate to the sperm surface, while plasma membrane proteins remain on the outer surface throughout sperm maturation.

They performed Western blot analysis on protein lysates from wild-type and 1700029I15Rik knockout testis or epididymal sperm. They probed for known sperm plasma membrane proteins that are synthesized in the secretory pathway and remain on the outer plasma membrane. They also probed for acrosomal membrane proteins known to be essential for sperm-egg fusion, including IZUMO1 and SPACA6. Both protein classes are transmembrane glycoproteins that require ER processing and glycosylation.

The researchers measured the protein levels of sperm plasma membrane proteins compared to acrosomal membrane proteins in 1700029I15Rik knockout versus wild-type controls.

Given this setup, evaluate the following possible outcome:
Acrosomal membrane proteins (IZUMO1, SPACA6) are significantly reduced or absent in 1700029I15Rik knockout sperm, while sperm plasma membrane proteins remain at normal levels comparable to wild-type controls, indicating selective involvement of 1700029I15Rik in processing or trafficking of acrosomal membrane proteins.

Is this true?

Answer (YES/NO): NO